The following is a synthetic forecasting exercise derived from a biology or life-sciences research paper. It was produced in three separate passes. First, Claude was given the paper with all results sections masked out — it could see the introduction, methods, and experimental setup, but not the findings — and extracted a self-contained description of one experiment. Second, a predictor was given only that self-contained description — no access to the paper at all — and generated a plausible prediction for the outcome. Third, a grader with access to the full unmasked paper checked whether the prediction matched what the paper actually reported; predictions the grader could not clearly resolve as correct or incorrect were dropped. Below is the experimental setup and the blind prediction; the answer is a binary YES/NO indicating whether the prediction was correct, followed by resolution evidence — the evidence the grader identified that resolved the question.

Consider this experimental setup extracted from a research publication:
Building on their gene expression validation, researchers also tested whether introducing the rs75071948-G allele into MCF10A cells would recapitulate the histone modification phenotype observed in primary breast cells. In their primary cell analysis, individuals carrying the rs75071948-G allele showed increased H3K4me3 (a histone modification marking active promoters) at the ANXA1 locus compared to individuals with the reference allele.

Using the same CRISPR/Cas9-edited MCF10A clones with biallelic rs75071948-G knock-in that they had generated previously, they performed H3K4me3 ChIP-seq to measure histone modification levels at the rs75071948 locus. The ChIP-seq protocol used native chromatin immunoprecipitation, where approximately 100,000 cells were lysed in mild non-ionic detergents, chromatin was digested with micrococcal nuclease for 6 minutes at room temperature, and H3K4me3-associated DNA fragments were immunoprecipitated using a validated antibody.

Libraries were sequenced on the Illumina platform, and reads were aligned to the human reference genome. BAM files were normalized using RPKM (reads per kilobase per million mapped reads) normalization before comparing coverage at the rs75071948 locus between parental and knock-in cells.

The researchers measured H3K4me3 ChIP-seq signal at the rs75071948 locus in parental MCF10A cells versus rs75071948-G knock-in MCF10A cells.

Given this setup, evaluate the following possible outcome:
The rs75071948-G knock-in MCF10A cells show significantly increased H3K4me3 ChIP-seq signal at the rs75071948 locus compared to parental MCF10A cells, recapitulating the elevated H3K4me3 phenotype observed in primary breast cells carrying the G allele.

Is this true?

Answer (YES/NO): YES